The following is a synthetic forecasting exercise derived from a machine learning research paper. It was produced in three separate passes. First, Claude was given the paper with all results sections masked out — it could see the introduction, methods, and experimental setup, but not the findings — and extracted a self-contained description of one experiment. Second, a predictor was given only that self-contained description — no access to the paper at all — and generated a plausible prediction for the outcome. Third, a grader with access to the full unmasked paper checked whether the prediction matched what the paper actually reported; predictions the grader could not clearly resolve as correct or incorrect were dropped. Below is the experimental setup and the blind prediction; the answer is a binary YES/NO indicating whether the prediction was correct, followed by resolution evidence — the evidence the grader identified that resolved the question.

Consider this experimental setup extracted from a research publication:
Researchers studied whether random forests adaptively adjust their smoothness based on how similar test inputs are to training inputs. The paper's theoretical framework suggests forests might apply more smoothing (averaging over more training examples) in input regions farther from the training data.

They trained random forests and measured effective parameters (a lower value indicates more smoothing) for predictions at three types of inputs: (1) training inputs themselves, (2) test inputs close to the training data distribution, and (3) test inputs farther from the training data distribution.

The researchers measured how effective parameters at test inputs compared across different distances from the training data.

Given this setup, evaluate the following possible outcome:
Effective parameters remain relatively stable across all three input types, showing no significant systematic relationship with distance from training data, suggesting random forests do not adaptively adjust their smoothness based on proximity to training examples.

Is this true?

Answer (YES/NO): NO